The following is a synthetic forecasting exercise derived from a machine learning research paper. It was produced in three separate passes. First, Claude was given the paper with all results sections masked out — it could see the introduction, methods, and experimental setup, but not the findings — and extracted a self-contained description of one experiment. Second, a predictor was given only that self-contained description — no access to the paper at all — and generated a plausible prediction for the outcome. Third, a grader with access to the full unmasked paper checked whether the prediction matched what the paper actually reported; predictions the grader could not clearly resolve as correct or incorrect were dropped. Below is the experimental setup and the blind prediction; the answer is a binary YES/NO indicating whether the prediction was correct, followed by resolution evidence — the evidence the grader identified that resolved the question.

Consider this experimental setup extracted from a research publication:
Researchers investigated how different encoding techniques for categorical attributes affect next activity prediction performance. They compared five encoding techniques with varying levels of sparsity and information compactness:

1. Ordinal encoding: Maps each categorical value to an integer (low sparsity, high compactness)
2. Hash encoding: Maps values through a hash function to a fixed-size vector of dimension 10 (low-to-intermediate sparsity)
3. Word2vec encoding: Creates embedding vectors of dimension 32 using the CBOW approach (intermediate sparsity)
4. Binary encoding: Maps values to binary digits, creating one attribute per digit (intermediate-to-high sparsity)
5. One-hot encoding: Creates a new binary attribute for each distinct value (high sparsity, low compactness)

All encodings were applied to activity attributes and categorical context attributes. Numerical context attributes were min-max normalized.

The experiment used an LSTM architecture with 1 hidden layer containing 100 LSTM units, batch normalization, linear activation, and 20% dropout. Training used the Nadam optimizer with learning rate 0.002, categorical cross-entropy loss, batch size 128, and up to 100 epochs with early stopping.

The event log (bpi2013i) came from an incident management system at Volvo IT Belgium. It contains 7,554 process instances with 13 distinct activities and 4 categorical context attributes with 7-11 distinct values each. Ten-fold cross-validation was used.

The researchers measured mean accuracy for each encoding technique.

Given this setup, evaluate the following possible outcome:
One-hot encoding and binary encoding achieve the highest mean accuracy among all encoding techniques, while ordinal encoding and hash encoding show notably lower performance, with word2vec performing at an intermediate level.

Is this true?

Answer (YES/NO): NO